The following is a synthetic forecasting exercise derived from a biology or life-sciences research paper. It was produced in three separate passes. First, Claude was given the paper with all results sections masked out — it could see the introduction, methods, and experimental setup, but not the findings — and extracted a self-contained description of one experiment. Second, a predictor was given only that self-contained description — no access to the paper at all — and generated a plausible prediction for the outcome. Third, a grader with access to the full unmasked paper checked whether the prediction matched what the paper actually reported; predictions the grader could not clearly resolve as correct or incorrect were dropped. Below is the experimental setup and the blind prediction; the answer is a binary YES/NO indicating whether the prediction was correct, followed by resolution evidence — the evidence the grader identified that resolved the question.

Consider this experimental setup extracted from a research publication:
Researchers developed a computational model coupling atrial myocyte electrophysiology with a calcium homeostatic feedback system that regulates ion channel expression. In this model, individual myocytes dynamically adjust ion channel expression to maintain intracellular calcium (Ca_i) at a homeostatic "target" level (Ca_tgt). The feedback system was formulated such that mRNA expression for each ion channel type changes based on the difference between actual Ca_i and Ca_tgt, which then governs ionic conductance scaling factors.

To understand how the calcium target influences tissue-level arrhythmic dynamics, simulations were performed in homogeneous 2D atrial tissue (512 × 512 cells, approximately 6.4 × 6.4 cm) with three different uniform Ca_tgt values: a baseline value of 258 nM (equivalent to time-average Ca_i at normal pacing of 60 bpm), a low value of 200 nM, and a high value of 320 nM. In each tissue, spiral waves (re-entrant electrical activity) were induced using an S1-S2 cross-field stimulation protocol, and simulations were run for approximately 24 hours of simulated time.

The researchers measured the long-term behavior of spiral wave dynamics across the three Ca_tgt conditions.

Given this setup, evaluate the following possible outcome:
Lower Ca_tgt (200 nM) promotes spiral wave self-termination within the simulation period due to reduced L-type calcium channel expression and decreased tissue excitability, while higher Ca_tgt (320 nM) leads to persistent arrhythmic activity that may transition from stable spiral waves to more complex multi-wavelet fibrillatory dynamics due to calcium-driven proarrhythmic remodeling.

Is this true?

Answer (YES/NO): NO